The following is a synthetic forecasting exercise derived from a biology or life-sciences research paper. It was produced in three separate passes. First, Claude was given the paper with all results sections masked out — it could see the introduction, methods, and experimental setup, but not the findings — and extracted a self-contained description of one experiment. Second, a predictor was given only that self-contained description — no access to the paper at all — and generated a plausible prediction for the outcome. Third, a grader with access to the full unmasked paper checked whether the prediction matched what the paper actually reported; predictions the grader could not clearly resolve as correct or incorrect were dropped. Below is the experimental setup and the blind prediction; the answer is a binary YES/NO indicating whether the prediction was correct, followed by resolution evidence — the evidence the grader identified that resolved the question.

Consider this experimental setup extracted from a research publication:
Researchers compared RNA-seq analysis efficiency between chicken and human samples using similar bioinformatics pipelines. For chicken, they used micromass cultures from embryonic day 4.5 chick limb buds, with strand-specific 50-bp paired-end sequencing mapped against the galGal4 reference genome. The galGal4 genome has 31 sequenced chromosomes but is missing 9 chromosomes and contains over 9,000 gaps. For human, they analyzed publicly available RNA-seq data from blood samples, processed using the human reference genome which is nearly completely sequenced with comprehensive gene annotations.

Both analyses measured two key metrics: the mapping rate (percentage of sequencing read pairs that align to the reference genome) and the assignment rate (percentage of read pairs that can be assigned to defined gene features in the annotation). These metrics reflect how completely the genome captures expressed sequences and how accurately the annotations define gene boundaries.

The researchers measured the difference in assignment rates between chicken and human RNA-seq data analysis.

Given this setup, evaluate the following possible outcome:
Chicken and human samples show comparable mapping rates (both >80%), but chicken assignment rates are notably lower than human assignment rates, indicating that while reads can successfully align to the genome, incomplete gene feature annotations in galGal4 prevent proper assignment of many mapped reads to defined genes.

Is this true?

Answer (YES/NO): YES